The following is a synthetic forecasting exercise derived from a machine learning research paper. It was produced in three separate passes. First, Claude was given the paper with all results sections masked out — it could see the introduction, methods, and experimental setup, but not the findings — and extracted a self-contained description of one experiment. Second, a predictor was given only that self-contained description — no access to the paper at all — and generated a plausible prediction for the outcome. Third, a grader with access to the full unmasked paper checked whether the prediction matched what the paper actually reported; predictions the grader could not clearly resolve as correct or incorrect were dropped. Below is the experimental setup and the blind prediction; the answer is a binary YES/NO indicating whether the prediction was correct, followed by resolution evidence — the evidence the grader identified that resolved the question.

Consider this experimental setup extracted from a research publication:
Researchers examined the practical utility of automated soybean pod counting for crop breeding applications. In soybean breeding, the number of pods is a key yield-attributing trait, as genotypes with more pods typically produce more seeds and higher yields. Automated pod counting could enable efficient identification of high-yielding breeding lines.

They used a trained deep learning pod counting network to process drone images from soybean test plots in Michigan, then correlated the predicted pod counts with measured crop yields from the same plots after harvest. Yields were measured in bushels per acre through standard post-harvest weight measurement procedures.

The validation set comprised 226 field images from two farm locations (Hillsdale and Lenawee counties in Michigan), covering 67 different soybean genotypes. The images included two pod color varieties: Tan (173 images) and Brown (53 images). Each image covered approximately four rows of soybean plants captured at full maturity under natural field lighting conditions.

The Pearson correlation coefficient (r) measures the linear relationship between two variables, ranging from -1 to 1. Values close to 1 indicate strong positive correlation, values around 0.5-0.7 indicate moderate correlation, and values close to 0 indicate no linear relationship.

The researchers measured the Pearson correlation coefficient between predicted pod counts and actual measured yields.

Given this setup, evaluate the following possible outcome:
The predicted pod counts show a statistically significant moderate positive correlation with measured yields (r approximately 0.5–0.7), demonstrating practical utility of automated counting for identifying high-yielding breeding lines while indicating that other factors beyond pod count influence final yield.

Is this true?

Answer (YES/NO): YES